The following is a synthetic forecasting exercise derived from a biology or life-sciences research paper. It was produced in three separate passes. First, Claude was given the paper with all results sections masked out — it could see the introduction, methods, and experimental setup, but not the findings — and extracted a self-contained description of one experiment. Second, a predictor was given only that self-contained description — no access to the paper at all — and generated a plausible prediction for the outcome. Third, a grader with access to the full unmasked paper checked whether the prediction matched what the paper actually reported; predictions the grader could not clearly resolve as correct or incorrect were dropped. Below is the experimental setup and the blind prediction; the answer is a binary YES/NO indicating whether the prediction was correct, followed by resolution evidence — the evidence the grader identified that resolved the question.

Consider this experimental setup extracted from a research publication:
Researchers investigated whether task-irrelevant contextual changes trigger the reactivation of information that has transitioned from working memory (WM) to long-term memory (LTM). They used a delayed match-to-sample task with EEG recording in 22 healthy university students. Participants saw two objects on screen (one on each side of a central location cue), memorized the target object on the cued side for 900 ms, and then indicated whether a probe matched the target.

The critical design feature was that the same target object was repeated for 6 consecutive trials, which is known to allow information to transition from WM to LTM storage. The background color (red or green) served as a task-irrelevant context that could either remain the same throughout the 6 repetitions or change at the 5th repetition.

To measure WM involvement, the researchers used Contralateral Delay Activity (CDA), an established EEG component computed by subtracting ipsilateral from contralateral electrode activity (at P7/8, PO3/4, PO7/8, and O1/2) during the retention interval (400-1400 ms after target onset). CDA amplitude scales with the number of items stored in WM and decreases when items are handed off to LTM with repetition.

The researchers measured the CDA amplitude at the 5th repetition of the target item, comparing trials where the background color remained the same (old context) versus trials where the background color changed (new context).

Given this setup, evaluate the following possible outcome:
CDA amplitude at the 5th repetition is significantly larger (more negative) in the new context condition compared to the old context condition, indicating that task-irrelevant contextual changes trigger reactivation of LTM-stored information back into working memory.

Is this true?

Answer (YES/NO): YES